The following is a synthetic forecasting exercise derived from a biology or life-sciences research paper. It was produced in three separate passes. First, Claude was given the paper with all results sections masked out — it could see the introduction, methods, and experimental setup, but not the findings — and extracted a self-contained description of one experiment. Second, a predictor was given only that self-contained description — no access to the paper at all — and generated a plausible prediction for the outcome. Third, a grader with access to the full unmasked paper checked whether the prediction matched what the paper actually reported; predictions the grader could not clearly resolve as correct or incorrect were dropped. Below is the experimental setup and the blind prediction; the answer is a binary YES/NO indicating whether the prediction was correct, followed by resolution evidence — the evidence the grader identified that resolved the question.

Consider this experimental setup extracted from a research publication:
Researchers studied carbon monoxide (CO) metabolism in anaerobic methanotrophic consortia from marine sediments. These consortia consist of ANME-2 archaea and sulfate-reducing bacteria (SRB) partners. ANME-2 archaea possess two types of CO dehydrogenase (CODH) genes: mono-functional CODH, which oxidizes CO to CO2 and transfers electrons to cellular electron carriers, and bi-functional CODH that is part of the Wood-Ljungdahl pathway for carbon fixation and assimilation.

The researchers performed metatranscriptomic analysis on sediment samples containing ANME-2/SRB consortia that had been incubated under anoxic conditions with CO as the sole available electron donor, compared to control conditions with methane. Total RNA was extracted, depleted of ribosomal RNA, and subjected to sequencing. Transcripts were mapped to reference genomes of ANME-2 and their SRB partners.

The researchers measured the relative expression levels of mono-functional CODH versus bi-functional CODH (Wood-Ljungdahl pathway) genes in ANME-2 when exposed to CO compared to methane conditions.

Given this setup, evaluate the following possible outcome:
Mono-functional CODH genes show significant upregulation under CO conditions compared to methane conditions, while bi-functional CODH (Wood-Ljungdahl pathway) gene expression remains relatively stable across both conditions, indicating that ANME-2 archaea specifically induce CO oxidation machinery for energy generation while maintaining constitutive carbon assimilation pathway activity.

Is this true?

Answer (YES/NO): NO